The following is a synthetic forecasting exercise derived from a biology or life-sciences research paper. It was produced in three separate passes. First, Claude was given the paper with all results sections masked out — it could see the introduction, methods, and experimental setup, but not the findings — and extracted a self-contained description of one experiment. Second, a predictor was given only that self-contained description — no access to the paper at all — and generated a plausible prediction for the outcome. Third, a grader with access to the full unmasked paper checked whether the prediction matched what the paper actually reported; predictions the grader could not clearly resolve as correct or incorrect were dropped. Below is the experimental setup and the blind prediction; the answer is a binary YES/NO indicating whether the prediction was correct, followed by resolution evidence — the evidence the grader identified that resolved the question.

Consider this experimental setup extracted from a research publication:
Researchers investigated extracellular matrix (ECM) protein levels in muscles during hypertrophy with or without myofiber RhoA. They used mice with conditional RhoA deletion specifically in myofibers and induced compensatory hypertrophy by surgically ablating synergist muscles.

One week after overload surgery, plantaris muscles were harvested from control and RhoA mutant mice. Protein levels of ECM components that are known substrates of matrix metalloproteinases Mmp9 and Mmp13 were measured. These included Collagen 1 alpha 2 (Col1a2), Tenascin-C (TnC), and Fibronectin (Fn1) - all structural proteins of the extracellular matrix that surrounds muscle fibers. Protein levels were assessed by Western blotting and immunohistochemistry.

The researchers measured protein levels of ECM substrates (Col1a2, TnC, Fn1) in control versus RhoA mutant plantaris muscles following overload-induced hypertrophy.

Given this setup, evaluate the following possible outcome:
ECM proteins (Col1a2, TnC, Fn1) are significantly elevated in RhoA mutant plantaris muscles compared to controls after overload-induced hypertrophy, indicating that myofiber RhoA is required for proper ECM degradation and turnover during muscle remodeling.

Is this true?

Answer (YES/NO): YES